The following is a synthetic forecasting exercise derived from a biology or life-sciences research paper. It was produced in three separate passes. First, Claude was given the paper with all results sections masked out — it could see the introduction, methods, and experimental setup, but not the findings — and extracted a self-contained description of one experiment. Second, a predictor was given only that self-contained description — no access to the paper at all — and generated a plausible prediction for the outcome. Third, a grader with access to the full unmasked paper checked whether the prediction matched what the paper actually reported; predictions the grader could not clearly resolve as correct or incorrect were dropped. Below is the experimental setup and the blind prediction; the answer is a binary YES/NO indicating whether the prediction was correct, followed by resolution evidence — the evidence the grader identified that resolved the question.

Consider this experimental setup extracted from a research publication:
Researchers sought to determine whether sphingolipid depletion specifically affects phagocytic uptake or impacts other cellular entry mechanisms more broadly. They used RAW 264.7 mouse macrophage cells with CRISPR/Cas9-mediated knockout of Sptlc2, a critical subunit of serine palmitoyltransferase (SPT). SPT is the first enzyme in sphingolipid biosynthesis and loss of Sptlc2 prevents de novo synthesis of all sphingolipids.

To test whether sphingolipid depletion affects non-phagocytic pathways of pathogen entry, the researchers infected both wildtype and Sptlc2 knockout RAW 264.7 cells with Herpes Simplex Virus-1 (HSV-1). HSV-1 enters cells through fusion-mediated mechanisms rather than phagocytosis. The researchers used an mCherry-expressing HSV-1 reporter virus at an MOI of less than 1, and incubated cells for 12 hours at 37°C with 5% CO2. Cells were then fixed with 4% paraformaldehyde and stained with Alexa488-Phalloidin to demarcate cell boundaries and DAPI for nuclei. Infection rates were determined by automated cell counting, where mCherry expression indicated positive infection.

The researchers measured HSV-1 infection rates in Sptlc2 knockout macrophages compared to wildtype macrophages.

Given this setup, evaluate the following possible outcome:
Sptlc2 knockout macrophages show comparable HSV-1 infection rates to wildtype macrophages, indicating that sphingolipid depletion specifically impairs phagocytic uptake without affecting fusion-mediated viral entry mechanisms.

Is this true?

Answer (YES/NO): YES